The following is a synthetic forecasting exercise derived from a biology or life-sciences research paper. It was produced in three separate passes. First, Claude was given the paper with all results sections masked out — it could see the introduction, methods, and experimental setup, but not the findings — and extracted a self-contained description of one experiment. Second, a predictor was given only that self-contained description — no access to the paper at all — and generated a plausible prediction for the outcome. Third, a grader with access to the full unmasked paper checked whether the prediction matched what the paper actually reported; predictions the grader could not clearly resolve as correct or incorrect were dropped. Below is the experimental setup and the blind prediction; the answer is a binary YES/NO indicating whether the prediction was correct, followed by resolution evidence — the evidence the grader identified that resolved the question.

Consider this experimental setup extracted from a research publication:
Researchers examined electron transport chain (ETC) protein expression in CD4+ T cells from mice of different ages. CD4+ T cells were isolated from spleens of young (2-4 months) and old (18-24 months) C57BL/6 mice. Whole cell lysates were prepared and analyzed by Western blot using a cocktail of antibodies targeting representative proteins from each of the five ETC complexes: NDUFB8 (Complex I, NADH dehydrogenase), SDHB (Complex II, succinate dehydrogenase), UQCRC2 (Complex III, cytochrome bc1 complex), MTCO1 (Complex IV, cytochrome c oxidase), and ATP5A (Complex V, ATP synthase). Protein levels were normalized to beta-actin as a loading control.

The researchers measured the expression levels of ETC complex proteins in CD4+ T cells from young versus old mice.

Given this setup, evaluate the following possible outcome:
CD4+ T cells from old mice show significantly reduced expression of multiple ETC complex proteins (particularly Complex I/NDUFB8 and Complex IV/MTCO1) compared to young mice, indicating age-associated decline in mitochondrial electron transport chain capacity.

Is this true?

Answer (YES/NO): NO